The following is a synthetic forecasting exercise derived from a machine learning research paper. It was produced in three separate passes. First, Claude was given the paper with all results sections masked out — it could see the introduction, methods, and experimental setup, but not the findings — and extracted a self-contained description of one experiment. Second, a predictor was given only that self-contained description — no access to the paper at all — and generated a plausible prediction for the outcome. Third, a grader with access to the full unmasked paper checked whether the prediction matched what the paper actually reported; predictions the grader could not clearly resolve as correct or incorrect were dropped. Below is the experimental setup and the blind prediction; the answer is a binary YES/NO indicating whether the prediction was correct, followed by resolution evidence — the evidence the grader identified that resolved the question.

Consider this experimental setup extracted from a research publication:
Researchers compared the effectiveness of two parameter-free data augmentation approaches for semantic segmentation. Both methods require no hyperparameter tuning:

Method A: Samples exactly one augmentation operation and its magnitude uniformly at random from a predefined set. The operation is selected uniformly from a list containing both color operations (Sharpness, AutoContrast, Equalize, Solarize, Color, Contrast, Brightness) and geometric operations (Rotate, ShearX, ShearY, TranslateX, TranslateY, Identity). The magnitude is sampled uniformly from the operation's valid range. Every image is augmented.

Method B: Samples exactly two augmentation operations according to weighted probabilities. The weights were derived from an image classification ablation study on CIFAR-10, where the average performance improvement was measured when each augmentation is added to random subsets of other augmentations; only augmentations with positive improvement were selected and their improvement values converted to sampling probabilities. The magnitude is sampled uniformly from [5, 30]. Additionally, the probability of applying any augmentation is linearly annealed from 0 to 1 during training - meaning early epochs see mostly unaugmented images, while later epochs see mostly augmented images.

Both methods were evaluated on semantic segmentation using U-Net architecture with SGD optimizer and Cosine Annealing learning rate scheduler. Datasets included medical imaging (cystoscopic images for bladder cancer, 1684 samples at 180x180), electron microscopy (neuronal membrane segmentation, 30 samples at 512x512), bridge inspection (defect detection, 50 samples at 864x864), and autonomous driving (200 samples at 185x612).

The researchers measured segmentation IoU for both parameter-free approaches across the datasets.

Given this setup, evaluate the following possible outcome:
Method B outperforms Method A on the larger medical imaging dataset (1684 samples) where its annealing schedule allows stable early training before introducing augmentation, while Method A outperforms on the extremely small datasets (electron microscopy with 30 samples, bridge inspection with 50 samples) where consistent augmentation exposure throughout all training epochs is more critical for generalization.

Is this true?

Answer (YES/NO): NO